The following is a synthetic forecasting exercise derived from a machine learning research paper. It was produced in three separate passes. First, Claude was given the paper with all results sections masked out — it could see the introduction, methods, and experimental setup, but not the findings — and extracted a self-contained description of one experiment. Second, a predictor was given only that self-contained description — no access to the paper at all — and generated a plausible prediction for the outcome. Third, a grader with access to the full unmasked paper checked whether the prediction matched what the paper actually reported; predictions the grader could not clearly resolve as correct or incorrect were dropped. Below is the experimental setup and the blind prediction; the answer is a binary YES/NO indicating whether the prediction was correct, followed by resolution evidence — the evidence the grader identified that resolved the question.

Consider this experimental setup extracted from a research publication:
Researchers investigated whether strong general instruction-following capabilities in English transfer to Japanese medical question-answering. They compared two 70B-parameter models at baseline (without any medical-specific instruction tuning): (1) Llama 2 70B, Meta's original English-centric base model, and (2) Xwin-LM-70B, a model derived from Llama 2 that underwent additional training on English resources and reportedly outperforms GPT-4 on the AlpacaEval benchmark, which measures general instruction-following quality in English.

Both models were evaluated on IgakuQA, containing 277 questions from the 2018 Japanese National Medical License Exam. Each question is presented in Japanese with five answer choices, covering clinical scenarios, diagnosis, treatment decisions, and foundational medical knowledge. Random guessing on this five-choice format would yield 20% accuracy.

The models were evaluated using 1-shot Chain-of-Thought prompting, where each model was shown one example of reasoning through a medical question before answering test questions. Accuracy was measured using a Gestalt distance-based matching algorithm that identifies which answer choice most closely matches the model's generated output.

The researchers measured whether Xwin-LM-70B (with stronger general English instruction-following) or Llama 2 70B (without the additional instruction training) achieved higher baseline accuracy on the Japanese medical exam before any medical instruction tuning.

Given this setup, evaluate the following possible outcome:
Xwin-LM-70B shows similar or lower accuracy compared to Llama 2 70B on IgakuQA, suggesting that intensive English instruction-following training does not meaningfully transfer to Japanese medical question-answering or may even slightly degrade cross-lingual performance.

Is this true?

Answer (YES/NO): NO